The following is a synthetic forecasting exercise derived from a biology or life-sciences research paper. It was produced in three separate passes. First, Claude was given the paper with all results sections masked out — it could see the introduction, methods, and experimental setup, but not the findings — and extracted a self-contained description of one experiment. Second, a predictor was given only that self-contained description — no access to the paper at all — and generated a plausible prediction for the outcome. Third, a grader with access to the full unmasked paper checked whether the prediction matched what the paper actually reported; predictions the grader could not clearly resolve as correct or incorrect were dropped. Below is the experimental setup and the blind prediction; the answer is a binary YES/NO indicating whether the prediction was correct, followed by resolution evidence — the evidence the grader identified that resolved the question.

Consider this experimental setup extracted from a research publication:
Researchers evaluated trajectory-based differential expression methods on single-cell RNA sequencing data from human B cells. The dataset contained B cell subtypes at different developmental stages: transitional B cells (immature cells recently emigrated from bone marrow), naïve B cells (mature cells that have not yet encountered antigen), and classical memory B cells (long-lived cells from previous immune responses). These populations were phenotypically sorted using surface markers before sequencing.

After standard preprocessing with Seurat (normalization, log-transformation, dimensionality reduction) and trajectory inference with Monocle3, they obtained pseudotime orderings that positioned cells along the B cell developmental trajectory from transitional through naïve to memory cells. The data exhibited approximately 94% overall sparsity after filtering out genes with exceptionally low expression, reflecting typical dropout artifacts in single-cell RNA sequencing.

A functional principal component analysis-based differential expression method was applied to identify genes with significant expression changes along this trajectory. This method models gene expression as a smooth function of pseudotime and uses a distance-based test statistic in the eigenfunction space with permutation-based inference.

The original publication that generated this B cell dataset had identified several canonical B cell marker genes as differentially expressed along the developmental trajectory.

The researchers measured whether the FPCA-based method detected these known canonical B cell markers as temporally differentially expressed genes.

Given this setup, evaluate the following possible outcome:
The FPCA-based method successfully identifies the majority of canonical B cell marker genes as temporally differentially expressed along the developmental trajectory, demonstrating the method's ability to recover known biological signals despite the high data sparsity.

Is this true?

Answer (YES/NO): YES